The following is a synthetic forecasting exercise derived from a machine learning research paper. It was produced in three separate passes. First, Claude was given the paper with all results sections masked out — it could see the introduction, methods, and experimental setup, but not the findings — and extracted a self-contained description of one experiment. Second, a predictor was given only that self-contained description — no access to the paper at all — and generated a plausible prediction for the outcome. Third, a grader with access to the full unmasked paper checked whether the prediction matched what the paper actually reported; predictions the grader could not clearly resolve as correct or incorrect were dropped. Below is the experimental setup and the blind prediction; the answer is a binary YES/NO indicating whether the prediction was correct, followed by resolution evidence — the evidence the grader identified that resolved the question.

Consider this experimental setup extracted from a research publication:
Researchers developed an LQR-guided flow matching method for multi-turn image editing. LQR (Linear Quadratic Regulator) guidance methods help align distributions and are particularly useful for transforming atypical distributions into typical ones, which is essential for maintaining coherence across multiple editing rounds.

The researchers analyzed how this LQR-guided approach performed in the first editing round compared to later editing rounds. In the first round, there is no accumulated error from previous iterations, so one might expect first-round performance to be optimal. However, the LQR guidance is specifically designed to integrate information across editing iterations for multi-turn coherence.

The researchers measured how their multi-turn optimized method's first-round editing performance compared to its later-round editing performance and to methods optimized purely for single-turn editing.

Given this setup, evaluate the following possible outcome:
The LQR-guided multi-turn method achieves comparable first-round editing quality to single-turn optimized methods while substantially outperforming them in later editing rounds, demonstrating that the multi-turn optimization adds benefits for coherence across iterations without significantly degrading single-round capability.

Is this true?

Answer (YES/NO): NO